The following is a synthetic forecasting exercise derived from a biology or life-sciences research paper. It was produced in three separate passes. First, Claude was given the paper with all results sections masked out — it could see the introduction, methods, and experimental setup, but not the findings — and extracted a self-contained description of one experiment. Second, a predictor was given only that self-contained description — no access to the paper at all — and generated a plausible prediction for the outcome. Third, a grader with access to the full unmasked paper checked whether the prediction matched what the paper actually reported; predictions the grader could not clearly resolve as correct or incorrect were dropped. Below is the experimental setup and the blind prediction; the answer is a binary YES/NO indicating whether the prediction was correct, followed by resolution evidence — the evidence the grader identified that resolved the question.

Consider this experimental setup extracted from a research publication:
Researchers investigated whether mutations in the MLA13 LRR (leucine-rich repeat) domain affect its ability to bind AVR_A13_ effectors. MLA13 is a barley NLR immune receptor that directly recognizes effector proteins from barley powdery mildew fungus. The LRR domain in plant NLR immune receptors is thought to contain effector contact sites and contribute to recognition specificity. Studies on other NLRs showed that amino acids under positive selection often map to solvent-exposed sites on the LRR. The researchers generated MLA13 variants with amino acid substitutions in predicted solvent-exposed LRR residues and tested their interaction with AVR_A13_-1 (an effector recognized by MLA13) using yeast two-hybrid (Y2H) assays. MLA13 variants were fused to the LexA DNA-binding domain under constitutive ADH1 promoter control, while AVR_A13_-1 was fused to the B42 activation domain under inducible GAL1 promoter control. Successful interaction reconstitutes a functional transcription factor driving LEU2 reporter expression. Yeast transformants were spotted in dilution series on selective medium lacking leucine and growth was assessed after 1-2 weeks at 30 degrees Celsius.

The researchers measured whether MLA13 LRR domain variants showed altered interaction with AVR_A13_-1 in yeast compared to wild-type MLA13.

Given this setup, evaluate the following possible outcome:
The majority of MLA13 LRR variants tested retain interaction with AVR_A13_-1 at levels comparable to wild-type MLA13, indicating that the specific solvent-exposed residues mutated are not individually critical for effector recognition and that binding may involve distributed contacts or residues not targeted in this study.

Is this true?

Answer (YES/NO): NO